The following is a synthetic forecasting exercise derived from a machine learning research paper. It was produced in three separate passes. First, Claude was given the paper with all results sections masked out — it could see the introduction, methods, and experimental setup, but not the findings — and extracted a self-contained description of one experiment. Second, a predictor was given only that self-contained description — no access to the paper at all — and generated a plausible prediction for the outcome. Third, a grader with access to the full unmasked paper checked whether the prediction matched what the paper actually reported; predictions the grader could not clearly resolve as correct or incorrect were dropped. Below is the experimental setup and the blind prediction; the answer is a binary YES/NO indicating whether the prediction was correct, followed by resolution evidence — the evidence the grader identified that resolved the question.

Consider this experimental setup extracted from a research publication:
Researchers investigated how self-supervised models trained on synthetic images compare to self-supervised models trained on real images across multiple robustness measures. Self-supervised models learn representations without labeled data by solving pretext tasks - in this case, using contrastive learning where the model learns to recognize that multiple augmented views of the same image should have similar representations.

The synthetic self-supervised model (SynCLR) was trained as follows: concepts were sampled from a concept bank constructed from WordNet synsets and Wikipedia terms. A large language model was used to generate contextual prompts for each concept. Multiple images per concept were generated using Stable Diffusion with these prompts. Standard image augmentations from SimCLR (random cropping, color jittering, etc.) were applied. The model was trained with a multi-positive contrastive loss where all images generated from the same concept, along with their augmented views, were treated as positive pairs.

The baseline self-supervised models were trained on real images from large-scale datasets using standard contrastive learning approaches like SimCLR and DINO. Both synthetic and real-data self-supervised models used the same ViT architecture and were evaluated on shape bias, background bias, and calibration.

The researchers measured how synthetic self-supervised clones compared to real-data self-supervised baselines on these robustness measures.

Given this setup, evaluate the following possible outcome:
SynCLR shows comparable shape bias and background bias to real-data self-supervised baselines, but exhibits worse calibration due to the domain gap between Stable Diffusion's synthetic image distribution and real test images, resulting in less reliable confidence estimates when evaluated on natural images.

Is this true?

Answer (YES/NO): NO